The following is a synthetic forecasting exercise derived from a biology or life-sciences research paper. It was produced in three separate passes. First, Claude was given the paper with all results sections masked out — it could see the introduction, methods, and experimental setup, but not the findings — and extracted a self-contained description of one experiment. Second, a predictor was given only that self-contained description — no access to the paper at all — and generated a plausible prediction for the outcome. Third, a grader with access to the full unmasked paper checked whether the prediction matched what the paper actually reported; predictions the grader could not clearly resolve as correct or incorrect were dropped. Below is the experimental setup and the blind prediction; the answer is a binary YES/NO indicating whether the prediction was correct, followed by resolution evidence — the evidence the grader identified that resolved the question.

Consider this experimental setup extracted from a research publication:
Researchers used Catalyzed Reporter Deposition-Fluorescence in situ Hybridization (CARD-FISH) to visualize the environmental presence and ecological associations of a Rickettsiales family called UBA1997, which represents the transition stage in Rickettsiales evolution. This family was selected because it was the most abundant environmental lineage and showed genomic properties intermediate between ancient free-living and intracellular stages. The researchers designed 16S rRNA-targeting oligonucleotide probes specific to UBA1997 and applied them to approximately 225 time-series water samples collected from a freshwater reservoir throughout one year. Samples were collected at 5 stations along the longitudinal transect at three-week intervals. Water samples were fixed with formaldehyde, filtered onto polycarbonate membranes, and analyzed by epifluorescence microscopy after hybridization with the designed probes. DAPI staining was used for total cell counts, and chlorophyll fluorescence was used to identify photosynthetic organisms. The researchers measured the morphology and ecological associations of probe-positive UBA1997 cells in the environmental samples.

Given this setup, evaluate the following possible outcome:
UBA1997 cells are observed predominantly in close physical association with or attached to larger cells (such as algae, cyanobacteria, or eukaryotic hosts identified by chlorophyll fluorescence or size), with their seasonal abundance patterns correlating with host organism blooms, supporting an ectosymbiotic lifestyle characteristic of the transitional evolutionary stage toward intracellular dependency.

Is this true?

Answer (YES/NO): YES